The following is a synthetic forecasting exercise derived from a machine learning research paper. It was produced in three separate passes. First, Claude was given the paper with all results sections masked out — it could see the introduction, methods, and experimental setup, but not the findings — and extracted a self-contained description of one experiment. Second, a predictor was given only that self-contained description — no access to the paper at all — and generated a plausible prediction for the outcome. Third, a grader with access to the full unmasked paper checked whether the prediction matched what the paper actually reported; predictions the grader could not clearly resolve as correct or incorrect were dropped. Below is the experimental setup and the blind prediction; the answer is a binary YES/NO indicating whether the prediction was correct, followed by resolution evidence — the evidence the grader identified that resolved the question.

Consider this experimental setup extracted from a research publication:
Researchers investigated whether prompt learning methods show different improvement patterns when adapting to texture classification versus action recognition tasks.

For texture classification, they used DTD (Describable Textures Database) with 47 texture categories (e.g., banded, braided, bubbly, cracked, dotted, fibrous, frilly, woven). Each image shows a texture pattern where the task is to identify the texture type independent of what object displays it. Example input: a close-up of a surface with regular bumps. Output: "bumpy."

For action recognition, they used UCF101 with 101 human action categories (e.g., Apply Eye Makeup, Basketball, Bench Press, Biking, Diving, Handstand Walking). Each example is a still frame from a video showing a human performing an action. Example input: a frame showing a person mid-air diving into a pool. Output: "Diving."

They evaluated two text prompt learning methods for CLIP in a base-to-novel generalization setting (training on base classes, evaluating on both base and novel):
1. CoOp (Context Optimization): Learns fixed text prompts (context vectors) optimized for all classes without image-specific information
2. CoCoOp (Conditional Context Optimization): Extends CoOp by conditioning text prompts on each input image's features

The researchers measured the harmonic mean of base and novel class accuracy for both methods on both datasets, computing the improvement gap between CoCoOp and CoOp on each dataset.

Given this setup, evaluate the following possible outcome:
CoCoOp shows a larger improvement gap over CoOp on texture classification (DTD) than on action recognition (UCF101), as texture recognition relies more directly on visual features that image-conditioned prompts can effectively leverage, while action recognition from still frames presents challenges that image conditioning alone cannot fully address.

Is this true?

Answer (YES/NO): YES